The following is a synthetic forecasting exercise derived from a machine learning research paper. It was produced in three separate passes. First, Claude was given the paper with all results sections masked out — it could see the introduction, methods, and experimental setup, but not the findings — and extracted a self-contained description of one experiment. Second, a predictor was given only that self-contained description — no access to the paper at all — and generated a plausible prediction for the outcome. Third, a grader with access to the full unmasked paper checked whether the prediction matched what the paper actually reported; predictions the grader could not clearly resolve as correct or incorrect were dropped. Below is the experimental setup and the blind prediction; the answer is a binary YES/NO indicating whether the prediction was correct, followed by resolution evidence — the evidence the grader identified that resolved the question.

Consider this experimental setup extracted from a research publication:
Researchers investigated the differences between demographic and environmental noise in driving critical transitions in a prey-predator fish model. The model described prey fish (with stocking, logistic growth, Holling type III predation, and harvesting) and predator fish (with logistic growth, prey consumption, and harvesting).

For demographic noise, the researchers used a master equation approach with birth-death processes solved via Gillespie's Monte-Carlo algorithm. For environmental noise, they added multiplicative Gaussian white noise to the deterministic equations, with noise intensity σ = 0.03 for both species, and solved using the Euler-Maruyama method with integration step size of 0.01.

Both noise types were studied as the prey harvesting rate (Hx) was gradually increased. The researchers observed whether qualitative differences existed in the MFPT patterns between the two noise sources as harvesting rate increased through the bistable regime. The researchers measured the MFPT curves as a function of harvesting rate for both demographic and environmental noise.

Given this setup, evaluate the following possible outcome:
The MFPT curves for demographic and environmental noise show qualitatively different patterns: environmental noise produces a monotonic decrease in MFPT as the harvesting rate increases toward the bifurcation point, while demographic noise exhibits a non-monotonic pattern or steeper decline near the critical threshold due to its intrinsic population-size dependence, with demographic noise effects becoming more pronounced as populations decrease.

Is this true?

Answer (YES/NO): NO